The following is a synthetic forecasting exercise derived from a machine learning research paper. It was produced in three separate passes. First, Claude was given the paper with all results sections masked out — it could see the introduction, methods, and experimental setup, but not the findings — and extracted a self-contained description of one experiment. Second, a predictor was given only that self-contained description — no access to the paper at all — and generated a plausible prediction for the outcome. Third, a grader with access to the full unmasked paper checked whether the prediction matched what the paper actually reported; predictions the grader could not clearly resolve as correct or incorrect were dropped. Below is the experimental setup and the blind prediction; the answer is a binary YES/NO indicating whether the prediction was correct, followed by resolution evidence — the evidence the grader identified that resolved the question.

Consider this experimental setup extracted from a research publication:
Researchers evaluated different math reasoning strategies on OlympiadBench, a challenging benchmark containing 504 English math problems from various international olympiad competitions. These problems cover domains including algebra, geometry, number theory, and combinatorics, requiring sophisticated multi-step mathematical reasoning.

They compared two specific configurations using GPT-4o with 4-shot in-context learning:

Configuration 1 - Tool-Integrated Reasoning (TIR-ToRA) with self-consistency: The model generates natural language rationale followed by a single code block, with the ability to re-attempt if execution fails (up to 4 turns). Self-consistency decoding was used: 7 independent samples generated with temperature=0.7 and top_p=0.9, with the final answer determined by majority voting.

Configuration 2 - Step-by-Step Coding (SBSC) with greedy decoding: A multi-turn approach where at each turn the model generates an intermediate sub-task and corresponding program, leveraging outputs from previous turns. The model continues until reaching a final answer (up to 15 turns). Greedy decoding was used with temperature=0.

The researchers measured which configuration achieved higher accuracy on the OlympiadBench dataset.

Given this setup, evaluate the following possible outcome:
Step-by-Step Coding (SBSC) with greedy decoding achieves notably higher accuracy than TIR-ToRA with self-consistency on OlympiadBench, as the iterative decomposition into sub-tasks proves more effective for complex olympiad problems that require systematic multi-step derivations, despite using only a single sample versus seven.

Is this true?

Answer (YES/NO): NO